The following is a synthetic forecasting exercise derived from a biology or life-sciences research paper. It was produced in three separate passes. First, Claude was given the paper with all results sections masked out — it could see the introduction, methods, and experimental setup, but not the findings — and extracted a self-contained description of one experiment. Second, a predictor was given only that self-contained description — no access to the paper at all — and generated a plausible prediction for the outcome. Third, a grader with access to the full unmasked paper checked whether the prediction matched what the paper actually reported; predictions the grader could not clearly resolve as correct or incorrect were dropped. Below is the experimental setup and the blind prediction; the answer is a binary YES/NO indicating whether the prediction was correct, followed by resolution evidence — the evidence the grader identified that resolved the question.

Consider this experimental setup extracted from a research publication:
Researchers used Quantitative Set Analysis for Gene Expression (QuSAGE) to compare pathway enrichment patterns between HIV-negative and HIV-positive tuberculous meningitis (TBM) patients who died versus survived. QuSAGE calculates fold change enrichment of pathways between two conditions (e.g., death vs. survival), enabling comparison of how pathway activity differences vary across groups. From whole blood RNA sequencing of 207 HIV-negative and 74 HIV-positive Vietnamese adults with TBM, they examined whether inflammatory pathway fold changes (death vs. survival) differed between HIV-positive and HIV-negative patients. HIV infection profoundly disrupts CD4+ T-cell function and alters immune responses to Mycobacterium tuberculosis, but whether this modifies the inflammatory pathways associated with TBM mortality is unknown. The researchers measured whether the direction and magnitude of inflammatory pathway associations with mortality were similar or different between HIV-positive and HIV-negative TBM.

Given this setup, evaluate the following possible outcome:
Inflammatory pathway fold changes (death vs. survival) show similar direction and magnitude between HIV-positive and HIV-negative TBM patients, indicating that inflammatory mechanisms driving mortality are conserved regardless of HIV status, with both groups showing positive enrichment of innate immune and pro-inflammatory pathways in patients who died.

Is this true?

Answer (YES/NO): NO